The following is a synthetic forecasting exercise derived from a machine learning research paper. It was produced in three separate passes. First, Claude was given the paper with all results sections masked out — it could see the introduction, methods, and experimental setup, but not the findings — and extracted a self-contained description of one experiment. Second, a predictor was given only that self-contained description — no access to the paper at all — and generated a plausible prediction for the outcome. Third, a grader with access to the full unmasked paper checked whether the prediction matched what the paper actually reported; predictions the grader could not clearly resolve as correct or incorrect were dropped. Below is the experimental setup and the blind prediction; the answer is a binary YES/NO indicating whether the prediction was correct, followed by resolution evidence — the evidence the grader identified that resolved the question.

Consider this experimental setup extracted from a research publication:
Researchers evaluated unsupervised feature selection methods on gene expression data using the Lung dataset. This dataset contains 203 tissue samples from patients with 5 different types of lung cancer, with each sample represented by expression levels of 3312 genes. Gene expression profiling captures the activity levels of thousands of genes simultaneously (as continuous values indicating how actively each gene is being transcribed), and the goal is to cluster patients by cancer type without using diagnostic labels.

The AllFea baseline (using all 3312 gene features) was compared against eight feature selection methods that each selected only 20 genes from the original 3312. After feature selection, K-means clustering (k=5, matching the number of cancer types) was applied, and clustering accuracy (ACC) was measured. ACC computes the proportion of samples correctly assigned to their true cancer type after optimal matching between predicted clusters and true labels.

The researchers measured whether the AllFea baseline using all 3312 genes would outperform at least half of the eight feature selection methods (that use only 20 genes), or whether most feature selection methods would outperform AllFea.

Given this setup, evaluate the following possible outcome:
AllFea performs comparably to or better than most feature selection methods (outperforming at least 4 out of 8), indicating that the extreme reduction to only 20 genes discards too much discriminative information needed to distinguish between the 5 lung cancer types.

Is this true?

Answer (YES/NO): YES